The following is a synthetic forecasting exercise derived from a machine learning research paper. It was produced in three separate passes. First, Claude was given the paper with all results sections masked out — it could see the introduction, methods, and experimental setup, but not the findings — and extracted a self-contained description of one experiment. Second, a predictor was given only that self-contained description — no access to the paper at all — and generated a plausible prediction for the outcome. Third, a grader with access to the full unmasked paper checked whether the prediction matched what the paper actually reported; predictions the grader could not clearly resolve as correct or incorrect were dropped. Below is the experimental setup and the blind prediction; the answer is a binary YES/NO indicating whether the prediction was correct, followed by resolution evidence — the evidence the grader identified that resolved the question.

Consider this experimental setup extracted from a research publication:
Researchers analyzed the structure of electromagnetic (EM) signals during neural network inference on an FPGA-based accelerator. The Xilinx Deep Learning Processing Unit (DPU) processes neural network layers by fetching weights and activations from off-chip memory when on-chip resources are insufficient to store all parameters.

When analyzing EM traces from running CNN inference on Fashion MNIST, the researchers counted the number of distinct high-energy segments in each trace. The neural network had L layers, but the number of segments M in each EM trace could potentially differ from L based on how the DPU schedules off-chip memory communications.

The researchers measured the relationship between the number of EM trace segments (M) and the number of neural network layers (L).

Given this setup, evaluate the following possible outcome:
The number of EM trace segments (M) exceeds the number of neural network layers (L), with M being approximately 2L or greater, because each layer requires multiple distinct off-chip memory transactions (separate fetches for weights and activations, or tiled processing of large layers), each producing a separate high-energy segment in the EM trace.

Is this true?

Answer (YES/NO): YES